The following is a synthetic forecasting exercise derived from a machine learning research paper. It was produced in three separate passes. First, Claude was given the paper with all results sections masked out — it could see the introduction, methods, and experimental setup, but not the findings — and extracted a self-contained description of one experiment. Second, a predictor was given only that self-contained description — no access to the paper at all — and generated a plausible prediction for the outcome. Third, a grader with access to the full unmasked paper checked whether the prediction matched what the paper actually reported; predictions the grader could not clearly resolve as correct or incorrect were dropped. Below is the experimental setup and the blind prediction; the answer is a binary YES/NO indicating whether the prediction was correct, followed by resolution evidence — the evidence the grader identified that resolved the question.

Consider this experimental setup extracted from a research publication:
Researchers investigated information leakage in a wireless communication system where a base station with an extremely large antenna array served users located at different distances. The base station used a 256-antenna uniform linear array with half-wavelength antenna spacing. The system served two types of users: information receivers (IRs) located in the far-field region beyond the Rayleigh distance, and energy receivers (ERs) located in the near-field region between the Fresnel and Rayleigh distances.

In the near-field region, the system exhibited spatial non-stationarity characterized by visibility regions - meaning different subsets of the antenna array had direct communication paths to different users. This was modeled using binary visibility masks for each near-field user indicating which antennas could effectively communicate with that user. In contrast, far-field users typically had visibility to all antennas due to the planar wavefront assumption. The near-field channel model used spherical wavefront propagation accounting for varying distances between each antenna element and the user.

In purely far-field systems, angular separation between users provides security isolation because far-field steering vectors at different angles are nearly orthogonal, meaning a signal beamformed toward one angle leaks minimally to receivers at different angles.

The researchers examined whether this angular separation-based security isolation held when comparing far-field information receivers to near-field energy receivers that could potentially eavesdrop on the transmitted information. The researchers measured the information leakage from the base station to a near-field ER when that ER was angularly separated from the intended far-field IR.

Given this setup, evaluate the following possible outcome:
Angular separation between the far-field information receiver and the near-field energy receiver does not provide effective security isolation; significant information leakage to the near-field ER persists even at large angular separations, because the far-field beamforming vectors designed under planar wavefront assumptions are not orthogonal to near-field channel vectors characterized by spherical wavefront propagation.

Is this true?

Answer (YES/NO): YES